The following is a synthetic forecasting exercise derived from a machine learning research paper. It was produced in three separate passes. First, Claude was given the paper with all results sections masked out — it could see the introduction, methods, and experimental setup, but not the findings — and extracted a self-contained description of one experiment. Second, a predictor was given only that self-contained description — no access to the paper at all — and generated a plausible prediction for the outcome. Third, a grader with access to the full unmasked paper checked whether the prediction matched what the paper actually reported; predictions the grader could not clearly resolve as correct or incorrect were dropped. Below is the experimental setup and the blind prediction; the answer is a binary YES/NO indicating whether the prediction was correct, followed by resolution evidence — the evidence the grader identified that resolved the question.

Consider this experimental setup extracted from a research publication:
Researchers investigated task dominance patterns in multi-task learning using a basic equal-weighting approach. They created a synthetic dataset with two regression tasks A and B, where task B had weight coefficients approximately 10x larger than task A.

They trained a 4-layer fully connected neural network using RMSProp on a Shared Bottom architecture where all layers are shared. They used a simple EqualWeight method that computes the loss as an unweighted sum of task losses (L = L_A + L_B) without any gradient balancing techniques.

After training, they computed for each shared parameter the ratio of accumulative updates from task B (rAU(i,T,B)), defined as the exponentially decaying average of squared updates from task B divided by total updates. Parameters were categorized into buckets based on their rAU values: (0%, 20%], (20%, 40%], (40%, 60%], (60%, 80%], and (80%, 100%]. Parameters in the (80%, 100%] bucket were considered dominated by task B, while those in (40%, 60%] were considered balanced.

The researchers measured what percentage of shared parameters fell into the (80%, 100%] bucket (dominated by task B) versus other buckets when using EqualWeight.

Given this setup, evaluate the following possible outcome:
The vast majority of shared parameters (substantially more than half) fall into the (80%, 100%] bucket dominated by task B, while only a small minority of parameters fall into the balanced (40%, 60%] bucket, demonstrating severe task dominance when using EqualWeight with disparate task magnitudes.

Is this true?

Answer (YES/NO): YES